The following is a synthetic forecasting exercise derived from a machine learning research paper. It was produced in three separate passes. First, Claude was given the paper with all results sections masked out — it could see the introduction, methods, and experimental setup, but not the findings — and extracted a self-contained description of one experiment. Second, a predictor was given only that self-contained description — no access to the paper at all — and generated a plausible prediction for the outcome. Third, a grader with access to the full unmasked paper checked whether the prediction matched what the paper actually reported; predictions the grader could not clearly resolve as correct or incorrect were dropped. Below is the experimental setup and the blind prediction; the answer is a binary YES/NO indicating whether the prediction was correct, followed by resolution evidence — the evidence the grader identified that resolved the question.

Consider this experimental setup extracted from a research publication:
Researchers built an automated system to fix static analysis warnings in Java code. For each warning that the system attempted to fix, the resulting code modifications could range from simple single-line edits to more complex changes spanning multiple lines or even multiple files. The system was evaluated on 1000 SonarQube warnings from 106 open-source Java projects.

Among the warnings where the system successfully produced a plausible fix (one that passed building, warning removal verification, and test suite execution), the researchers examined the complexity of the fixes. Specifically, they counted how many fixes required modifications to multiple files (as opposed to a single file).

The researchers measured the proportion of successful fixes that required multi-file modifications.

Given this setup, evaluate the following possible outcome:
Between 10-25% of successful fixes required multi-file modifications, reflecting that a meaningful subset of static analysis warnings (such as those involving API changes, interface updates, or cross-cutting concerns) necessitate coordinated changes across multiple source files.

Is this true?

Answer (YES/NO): NO